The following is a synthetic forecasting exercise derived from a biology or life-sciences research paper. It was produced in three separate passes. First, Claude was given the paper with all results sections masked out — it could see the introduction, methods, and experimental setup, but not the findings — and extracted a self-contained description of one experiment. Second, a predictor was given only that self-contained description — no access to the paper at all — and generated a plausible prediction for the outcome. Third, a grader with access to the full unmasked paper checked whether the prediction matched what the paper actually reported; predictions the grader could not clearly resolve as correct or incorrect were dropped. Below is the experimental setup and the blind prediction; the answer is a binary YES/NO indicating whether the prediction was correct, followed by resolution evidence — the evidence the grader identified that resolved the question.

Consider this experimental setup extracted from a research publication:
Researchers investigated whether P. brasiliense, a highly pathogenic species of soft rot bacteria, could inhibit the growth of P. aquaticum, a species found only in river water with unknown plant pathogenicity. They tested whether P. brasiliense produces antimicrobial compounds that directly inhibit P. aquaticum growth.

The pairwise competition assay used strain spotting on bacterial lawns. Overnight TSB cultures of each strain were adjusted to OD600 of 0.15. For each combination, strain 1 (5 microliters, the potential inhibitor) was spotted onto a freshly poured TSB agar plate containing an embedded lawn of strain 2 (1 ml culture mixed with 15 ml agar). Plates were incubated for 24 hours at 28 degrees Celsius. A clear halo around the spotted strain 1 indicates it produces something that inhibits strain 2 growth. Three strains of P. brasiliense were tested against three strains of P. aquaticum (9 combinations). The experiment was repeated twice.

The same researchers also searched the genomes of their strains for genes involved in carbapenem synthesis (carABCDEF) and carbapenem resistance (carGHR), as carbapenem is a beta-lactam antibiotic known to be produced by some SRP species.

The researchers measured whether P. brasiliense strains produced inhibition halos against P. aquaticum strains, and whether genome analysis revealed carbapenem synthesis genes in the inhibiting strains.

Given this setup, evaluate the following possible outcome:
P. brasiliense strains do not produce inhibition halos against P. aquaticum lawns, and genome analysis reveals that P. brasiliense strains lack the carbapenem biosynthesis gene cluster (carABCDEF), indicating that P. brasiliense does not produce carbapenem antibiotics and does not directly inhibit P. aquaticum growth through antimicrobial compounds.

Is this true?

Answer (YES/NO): NO